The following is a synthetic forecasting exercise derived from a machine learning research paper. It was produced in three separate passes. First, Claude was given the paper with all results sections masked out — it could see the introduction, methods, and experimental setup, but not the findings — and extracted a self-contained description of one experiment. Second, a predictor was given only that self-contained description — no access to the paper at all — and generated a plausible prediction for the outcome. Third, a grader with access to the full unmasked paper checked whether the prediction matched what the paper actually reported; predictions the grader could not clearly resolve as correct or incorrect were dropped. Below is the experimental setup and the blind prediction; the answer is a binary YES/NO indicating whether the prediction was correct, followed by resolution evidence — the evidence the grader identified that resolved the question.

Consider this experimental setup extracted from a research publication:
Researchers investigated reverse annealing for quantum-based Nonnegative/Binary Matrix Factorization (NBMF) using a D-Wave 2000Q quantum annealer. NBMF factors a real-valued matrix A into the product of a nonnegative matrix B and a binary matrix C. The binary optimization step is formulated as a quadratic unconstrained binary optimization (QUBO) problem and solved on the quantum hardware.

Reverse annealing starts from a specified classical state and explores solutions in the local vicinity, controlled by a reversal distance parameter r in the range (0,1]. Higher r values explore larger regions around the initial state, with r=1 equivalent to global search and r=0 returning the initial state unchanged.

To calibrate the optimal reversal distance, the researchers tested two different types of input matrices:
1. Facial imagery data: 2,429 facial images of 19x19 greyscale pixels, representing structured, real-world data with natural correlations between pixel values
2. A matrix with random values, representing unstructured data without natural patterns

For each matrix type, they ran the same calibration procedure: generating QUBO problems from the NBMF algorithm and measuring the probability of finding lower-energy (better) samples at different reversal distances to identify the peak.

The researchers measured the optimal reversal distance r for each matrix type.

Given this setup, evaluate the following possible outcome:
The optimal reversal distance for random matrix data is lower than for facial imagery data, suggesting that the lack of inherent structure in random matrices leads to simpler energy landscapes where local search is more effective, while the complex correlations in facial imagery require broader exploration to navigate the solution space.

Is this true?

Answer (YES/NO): YES